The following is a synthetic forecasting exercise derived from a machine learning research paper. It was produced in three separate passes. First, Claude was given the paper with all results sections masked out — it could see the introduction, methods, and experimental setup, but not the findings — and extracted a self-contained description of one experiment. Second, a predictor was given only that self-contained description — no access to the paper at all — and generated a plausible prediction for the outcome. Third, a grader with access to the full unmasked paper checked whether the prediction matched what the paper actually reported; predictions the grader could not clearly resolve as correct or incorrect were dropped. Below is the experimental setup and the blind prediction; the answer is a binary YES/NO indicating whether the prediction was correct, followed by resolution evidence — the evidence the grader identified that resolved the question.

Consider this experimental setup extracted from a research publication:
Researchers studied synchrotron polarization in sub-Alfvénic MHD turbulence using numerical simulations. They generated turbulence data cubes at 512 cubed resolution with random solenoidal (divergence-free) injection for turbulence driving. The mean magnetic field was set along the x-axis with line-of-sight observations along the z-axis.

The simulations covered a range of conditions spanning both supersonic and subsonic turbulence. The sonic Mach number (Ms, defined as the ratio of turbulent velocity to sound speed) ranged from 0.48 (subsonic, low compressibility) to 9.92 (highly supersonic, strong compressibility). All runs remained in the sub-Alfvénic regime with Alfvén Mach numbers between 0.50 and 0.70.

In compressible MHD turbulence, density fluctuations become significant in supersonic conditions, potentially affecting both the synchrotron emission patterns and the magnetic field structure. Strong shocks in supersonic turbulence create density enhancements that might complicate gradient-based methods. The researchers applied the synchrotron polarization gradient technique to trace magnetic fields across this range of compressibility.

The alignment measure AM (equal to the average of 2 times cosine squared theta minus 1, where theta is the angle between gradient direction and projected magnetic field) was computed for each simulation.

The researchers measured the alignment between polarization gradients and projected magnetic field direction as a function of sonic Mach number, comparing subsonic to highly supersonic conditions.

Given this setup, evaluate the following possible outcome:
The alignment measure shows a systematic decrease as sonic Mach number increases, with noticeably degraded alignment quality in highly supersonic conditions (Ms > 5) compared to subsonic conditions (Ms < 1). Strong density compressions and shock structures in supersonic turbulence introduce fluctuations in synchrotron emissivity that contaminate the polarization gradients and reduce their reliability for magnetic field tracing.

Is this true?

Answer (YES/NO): NO